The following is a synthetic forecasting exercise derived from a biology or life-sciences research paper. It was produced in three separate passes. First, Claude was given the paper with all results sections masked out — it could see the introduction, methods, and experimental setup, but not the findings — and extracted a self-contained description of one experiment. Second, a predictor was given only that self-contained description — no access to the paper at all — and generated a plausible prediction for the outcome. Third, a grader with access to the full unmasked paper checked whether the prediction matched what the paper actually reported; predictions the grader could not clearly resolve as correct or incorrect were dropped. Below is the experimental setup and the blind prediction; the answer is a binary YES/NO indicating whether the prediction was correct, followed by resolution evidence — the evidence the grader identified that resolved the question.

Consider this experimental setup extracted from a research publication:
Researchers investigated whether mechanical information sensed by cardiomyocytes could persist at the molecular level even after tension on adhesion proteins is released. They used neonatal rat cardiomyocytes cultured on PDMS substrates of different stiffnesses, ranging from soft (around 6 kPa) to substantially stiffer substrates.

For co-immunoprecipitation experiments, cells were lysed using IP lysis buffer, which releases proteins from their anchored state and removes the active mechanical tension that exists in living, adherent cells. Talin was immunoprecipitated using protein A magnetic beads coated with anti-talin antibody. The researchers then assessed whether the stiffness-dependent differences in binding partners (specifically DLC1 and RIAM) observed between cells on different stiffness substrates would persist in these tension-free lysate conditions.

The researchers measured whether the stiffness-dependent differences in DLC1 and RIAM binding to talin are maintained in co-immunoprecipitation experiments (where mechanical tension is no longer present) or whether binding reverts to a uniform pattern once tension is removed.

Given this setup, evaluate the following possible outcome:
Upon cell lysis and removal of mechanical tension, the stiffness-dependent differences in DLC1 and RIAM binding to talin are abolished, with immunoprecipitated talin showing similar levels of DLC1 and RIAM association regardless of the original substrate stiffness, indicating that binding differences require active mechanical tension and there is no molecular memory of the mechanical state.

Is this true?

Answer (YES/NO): NO